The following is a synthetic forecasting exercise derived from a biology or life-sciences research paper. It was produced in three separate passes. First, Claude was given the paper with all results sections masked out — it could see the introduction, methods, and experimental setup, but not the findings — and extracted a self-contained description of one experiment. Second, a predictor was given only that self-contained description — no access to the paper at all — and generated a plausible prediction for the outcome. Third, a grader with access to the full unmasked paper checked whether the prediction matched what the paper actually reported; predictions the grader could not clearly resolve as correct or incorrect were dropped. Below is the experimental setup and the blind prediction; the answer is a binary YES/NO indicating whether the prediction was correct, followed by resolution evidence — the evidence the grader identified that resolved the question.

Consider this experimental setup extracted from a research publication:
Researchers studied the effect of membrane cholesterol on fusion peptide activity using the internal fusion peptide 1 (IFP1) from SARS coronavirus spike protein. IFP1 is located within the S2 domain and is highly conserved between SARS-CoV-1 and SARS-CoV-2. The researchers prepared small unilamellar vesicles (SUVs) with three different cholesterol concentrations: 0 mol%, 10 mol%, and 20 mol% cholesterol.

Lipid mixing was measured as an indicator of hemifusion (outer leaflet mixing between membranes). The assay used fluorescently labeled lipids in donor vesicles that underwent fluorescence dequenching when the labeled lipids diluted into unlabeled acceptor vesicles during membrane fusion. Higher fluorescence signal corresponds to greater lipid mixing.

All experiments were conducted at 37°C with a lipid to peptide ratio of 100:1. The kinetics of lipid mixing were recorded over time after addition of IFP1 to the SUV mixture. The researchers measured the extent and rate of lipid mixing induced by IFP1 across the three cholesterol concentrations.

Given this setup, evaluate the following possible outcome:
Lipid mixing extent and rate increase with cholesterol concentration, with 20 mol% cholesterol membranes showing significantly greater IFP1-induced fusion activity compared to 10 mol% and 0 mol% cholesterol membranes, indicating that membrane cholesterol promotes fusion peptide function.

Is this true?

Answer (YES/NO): YES